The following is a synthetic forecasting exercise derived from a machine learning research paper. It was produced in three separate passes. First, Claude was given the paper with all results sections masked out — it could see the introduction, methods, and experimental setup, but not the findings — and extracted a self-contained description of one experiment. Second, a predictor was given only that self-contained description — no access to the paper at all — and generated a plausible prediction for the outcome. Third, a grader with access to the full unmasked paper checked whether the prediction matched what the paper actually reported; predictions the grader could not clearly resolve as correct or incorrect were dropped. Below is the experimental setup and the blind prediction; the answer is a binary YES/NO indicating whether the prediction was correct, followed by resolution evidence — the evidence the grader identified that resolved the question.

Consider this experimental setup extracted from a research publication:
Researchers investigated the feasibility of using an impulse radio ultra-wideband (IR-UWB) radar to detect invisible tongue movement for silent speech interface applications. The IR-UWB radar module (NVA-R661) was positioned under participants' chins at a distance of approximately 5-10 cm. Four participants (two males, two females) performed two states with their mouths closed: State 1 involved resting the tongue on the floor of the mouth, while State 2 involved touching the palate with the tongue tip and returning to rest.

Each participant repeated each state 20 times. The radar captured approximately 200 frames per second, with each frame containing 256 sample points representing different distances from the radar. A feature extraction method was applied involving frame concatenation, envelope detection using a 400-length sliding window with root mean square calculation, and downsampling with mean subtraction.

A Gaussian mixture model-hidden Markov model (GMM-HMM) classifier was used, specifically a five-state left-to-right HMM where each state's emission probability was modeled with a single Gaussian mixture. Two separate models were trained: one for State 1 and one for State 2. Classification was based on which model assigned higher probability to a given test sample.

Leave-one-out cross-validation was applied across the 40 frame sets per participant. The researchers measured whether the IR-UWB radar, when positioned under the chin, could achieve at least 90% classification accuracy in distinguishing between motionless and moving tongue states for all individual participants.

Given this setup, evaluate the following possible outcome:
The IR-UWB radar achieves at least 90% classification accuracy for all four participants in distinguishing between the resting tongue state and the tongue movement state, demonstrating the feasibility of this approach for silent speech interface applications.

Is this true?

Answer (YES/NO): YES